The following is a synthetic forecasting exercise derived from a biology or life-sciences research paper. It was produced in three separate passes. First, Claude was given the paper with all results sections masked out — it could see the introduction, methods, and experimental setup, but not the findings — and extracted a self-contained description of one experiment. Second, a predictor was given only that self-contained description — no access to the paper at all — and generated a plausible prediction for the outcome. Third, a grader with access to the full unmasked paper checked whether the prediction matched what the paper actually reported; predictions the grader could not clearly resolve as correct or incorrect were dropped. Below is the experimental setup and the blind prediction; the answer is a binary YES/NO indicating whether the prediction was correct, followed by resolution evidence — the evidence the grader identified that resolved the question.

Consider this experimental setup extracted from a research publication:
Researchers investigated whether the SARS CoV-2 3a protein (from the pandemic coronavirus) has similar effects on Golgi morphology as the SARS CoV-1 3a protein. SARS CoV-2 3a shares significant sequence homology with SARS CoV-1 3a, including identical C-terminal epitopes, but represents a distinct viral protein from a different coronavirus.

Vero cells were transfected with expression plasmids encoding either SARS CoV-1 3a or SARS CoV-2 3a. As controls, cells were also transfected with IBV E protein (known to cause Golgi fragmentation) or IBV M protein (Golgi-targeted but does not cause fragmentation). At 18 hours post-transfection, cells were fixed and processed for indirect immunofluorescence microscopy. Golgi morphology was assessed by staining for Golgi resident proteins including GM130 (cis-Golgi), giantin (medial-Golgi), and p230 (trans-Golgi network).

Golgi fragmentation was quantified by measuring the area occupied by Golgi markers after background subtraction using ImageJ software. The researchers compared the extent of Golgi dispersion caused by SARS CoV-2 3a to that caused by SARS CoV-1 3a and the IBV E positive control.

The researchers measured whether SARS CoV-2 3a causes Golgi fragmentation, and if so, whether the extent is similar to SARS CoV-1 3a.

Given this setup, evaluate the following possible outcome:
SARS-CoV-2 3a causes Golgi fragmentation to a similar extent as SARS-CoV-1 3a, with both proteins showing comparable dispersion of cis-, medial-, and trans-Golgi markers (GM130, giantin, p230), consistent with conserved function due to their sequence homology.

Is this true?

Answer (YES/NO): YES